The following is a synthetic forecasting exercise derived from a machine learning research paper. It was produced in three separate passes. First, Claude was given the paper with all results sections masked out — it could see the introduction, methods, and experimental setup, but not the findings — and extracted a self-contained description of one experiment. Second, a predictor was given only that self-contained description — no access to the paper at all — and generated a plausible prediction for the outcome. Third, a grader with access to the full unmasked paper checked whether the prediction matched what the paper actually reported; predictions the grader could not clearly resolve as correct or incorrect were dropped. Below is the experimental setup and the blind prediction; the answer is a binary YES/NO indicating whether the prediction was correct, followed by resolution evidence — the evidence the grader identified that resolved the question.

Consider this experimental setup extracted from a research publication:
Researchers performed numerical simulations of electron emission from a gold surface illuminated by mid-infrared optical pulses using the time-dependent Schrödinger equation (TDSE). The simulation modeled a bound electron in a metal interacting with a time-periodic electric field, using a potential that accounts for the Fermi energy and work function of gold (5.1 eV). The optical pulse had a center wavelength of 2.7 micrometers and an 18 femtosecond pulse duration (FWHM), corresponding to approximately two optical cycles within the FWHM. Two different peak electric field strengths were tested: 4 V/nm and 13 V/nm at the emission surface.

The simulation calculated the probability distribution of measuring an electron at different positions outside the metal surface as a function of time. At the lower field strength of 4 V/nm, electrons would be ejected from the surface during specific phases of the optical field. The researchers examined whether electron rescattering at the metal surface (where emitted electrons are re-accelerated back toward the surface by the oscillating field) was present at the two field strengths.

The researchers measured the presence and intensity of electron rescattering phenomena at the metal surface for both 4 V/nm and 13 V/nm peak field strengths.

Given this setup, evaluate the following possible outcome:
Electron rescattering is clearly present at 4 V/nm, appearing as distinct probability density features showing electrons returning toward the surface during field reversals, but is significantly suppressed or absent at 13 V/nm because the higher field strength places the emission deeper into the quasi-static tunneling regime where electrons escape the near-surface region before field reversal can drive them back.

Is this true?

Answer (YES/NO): YES